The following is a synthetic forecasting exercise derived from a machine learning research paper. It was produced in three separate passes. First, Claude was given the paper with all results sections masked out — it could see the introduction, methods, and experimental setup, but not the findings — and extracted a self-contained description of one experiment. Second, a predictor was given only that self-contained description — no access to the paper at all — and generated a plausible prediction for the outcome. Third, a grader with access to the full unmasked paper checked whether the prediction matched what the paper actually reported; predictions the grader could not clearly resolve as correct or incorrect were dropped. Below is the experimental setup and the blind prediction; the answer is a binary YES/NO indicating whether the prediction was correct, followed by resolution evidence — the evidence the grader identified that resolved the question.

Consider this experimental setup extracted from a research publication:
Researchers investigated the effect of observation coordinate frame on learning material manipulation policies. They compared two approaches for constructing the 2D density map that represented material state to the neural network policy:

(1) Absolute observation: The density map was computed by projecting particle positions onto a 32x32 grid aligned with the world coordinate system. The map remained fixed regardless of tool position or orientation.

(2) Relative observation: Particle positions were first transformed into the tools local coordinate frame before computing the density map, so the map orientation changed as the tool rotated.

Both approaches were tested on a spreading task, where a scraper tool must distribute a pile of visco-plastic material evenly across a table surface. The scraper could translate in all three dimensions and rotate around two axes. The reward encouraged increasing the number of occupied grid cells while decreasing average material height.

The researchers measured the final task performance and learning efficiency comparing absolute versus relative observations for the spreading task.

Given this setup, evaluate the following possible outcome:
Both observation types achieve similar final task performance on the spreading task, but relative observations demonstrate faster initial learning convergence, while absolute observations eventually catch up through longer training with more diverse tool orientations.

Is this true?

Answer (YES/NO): NO